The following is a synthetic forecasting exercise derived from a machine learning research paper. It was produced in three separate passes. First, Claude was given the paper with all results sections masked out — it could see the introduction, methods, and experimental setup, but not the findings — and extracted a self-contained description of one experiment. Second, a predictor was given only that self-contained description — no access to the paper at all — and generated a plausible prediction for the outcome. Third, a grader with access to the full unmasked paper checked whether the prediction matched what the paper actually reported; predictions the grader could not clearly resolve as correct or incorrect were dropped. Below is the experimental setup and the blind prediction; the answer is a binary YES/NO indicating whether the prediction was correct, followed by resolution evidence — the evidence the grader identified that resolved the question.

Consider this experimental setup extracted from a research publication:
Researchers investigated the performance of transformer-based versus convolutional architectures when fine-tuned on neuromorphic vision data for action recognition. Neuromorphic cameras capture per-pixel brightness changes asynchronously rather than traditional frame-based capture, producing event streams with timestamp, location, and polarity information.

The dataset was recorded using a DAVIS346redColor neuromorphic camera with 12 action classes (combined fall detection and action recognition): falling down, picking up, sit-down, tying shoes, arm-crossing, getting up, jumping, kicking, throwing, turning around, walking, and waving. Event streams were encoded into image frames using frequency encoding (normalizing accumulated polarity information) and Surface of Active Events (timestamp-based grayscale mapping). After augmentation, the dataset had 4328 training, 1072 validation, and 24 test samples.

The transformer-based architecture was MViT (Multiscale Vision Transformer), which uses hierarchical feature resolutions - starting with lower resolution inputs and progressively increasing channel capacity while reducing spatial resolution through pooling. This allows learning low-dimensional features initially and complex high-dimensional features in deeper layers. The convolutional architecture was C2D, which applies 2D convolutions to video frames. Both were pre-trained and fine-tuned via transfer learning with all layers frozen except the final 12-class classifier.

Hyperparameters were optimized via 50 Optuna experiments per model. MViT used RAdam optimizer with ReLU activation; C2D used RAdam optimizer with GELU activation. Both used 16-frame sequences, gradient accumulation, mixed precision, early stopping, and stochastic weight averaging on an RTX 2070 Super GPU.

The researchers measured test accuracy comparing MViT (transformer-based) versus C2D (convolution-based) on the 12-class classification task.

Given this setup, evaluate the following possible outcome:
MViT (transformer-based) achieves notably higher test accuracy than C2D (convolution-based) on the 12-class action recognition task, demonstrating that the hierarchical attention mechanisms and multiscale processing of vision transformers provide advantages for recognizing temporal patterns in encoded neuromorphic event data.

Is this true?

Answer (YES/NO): YES